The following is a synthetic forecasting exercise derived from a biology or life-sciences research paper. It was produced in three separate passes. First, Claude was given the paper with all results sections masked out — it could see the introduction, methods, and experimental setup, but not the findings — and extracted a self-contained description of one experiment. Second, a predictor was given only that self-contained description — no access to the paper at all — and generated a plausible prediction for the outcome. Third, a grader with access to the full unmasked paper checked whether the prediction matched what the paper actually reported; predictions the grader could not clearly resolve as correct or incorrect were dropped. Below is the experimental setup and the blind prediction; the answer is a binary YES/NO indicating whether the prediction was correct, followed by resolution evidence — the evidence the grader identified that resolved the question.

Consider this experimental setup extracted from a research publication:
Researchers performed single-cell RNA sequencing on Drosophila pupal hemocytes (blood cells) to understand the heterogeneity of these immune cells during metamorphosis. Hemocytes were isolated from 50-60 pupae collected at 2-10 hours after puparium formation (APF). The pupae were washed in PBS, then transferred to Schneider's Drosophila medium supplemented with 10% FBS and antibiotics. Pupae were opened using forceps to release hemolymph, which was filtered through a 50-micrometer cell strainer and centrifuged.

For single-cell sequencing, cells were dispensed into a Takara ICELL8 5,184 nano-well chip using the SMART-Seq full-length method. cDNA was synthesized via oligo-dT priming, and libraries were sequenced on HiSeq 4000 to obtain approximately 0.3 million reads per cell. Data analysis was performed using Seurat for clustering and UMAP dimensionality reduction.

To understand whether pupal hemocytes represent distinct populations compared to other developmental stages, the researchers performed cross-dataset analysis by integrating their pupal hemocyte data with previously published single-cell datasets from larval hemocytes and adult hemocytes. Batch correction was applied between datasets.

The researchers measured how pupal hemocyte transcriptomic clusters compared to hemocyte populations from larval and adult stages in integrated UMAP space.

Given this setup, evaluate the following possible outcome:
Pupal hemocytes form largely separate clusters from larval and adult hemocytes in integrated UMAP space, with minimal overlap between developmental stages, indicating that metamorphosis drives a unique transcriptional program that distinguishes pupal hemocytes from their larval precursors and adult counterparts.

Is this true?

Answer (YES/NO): YES